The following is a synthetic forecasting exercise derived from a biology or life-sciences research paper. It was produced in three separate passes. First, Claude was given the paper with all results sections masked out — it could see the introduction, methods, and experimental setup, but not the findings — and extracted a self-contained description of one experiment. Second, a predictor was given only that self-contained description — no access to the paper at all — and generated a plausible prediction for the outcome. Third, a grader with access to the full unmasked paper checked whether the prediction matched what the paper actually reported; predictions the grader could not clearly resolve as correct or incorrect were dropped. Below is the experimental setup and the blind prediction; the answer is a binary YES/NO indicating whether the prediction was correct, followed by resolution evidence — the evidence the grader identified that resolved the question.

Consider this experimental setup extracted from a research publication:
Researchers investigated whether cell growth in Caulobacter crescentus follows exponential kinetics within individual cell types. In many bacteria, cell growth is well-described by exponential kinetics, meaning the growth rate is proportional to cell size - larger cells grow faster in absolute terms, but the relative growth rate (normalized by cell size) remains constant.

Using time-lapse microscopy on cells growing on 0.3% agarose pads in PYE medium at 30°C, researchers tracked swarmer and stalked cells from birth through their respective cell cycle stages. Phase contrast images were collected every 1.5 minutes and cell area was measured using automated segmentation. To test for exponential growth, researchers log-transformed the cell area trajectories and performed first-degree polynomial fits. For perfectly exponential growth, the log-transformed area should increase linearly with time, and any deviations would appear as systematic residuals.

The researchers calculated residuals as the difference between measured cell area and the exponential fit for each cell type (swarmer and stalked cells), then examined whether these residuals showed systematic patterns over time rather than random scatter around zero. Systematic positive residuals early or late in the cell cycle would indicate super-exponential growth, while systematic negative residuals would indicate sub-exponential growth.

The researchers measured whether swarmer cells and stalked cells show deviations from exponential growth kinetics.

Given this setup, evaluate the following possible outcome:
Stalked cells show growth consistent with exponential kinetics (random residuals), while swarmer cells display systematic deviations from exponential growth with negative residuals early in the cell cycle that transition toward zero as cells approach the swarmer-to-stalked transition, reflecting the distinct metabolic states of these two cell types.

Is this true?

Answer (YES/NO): NO